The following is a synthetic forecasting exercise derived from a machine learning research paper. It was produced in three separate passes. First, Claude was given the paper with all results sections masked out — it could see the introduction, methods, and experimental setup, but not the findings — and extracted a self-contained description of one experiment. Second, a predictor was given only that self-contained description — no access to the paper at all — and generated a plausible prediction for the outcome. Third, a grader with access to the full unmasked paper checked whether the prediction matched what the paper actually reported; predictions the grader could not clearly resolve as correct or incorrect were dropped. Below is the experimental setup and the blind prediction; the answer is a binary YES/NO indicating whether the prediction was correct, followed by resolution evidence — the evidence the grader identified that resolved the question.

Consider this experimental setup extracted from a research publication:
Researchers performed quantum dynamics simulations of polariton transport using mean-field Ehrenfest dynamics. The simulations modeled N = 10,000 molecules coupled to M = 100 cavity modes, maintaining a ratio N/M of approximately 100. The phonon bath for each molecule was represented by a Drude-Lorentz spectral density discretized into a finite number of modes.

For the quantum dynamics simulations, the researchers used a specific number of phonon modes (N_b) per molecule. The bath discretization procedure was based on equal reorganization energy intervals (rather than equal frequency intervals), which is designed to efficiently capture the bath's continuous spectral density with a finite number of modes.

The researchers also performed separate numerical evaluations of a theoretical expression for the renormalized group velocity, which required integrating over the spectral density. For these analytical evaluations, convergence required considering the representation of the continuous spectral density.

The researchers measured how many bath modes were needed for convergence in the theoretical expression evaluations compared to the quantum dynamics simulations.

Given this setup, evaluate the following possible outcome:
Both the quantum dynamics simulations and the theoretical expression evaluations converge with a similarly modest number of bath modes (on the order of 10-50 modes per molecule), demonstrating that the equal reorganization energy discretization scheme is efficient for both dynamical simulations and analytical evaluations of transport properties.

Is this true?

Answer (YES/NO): NO